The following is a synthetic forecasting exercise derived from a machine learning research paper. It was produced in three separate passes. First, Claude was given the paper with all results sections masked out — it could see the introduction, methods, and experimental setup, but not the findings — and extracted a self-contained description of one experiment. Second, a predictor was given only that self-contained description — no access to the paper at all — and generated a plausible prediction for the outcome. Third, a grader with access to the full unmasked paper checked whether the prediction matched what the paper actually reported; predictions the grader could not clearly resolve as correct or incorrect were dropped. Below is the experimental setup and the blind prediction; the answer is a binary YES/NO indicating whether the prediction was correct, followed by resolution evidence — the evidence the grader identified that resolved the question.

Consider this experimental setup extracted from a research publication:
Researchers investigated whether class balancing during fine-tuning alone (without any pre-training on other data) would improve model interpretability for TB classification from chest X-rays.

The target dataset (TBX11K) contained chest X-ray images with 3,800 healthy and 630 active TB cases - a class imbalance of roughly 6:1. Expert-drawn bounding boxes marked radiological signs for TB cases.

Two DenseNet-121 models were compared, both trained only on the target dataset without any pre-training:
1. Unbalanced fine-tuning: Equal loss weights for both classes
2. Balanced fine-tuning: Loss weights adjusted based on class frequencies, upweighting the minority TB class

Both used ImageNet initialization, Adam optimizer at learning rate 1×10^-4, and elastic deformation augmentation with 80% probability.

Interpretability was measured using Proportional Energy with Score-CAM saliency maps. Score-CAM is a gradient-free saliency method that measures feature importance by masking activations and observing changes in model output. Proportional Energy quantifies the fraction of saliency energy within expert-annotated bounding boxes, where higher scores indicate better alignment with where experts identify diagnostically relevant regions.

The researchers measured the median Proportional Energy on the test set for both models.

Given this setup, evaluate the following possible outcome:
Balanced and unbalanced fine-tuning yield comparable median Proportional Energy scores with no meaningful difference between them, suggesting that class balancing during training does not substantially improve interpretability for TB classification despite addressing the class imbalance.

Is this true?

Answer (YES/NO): NO